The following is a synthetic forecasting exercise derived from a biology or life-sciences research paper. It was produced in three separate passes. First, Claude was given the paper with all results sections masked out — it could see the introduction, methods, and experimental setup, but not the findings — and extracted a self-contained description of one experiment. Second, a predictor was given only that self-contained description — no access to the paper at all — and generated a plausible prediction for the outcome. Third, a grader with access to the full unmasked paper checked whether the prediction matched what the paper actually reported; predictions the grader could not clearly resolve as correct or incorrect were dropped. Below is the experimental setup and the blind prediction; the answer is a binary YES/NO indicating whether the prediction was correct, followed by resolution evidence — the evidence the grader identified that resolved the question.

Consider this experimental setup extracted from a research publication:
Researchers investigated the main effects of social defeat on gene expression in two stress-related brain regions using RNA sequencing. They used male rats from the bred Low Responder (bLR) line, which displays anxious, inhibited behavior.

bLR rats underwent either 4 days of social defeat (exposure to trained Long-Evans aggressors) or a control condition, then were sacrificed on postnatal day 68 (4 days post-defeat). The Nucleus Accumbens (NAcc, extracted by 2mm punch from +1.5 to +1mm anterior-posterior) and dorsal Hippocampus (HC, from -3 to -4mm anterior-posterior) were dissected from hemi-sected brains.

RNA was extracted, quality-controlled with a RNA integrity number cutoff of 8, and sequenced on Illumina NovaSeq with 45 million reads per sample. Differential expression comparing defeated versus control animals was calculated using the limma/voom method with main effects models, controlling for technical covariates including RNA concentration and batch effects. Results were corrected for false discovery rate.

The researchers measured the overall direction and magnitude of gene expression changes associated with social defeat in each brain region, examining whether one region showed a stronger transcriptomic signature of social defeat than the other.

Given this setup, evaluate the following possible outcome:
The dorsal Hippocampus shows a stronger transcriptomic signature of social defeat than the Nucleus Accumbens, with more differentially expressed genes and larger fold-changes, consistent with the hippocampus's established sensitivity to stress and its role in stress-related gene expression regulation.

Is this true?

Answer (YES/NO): NO